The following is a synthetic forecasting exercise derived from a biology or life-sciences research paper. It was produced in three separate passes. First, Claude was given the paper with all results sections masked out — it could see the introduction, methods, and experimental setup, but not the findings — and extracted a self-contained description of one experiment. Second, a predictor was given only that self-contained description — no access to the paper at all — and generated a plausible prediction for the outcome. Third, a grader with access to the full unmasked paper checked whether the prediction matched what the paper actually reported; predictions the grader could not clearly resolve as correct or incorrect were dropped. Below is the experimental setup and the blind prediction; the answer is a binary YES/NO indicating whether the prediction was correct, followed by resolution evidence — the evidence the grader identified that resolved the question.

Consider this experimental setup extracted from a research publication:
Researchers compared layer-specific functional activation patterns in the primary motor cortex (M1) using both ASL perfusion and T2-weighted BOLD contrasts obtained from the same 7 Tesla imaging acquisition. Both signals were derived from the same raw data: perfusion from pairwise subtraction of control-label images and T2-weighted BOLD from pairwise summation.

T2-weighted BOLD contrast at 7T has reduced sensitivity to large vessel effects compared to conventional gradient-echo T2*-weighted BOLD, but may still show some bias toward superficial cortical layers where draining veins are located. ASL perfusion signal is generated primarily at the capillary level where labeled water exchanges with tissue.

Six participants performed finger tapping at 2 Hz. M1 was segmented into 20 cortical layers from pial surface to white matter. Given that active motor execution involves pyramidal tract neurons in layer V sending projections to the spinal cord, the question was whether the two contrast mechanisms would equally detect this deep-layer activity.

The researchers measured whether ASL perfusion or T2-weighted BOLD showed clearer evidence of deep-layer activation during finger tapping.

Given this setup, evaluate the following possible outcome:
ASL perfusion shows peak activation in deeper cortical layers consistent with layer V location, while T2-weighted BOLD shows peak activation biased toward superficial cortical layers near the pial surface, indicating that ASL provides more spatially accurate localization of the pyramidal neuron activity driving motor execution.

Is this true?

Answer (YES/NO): NO